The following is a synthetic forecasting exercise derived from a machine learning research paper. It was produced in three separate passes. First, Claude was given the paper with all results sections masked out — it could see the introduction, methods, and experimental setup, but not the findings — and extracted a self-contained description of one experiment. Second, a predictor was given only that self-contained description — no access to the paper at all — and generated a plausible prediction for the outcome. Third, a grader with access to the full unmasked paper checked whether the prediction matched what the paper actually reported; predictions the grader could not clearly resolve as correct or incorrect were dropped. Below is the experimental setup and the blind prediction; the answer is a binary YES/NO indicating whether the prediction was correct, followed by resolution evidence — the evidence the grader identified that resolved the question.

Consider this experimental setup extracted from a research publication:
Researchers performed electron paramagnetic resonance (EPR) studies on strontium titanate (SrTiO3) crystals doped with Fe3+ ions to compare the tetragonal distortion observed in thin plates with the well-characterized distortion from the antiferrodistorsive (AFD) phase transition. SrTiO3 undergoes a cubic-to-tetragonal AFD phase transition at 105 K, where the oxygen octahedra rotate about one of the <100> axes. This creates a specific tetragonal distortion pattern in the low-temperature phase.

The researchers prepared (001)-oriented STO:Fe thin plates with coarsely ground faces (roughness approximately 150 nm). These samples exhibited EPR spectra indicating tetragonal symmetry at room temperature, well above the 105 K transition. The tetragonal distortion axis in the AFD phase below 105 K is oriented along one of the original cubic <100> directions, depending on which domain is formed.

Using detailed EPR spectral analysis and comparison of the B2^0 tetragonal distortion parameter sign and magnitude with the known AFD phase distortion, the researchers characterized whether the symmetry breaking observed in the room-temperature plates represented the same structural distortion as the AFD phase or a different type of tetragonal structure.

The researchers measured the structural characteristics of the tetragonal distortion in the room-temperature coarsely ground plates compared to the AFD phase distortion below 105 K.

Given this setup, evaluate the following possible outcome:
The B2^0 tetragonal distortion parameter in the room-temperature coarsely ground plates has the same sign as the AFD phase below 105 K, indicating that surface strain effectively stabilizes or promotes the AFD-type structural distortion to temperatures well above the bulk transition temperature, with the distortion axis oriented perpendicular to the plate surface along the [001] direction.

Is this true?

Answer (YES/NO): NO